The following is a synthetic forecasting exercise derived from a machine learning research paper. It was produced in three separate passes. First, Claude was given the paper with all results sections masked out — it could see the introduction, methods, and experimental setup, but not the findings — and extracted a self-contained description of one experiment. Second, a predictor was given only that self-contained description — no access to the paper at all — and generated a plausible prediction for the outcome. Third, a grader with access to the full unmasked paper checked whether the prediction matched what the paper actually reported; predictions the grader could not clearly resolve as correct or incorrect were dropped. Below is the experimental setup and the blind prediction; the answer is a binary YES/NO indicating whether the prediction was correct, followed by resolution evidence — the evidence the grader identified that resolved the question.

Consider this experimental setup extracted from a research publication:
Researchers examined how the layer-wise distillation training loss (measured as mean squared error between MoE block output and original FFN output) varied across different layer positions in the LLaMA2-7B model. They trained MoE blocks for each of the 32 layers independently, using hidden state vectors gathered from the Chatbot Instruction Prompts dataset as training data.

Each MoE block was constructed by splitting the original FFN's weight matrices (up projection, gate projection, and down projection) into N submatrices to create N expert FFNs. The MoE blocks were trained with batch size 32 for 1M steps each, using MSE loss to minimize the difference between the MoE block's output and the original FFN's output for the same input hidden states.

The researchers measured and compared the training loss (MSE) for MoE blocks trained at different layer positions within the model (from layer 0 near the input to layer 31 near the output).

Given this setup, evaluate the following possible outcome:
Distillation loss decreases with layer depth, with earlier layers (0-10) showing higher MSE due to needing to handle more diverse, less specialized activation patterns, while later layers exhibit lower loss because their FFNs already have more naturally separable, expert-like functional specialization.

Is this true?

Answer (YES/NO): YES